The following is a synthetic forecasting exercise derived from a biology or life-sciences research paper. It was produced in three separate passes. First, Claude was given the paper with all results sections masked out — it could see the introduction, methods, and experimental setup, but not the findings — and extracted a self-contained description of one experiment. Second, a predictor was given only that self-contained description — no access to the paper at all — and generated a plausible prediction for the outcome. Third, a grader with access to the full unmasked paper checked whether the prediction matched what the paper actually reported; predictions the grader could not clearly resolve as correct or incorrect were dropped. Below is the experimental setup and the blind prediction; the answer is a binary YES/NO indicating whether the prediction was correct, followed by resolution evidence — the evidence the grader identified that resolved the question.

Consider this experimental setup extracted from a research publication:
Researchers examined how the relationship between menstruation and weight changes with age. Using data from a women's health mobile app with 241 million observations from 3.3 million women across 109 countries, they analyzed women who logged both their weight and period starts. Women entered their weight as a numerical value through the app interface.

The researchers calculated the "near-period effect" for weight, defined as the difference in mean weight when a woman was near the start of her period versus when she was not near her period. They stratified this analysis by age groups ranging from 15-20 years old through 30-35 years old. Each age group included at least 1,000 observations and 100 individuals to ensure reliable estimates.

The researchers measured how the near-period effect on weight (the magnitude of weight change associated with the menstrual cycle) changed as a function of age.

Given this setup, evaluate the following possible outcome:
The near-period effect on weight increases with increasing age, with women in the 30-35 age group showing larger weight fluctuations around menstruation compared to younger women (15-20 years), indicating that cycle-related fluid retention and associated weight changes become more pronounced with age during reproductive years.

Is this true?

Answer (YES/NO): NO